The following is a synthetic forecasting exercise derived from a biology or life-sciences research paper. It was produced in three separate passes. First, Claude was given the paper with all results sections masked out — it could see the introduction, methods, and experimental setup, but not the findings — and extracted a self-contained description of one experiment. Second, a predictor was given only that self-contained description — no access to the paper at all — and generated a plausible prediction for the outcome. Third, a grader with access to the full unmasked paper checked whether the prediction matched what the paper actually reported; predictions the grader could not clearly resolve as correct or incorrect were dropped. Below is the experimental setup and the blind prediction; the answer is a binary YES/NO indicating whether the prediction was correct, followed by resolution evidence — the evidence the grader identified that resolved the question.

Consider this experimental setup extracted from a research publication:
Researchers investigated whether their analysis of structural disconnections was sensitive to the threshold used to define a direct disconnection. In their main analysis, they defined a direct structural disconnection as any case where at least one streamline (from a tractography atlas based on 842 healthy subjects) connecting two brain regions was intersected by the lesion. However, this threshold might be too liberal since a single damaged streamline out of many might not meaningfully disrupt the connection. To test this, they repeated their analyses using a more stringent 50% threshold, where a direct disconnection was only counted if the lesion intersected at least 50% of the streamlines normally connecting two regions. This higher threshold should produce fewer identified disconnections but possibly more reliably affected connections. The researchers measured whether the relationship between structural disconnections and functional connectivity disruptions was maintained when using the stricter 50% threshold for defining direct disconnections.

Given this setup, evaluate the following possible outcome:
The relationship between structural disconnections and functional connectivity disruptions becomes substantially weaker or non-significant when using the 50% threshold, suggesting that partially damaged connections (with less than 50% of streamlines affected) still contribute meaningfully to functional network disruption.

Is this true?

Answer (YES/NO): NO